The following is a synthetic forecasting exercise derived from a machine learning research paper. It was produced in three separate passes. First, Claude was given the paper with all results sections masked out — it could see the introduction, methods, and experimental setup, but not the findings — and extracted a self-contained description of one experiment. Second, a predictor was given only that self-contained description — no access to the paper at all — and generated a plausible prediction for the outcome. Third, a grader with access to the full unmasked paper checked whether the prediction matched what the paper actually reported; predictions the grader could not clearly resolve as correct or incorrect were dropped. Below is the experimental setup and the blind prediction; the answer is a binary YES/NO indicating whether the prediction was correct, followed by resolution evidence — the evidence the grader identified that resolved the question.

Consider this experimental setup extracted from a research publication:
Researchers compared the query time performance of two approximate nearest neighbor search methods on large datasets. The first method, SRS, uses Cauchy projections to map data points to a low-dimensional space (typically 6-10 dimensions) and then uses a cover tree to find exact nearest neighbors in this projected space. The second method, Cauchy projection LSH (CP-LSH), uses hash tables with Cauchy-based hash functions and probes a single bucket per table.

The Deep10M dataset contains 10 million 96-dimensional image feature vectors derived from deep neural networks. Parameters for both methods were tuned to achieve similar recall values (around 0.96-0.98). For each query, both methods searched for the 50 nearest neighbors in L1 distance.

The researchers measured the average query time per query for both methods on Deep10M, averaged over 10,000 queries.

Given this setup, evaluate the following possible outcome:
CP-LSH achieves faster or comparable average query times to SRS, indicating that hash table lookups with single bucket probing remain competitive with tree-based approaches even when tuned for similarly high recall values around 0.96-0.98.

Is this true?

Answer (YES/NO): YES